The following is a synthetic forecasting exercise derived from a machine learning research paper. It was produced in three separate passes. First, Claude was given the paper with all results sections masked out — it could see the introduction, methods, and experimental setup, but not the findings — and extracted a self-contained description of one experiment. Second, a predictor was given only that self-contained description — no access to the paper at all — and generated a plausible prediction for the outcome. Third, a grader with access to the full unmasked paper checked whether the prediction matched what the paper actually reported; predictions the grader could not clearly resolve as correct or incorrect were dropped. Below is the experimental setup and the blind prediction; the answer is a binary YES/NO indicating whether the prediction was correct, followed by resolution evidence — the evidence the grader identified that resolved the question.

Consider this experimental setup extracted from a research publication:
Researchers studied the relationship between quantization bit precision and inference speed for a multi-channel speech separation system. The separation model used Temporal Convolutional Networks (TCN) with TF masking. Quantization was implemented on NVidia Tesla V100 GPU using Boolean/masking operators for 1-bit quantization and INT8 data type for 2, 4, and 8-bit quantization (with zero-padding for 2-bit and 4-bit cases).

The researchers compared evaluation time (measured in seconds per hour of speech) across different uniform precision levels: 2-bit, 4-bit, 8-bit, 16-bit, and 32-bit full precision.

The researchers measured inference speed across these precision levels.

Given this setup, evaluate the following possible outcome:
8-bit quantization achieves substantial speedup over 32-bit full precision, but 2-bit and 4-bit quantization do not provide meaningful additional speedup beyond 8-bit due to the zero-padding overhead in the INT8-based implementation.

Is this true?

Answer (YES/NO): YES